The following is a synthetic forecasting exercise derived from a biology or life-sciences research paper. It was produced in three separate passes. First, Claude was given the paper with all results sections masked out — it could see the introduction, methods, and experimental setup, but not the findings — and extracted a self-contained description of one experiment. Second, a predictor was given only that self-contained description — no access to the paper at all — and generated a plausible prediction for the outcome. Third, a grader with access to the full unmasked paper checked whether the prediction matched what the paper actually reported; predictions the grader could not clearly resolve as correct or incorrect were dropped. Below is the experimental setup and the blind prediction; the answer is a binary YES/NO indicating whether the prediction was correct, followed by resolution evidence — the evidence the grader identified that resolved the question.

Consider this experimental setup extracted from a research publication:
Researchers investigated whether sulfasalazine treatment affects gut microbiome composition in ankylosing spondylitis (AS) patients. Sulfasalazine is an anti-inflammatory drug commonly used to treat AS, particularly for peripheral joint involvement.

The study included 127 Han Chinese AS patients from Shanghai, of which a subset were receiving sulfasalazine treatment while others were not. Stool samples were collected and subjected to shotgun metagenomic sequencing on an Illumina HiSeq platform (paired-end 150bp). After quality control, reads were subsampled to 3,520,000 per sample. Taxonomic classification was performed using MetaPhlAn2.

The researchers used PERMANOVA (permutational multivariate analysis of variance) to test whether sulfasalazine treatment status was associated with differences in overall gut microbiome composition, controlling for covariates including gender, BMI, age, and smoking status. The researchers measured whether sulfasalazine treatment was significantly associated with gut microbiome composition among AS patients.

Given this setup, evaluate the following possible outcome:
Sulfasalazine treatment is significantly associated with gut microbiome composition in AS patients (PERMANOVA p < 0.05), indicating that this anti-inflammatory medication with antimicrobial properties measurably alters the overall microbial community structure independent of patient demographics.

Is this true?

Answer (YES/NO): NO